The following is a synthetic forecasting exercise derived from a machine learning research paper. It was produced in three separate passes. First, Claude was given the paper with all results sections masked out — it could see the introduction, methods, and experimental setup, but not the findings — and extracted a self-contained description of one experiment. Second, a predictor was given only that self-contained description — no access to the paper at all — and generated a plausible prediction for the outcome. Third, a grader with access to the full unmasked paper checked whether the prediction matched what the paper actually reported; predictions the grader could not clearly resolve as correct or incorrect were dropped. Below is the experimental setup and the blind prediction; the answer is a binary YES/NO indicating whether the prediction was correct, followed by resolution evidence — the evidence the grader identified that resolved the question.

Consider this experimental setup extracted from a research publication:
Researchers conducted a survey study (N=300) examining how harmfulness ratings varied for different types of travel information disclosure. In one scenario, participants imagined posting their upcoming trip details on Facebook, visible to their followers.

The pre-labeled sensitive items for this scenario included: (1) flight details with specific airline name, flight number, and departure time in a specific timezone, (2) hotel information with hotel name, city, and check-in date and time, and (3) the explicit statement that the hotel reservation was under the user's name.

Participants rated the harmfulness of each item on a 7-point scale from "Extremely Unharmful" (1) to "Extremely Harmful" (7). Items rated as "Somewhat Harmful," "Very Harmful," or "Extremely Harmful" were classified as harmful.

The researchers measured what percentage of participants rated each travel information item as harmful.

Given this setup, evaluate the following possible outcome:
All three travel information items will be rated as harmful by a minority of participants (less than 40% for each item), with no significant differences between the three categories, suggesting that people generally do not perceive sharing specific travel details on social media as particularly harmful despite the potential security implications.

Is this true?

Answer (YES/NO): NO